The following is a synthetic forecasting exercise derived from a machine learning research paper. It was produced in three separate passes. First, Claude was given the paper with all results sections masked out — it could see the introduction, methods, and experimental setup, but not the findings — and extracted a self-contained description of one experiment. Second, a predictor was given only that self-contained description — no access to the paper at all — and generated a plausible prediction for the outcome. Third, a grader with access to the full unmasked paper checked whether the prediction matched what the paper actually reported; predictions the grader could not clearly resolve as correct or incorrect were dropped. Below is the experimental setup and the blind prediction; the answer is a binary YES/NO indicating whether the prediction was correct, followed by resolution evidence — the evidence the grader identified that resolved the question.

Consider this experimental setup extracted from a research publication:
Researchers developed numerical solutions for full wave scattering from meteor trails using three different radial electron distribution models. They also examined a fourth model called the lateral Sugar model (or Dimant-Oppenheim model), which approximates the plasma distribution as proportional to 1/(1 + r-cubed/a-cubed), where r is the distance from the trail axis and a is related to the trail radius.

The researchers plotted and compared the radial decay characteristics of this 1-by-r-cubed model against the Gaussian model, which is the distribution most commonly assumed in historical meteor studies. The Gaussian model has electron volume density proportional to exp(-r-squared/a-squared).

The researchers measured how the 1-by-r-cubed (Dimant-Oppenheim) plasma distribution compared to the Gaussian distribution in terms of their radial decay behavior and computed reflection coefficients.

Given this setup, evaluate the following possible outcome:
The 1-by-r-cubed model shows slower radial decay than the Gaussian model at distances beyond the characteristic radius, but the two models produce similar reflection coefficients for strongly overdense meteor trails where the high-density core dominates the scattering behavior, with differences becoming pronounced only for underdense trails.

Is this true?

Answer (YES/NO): NO